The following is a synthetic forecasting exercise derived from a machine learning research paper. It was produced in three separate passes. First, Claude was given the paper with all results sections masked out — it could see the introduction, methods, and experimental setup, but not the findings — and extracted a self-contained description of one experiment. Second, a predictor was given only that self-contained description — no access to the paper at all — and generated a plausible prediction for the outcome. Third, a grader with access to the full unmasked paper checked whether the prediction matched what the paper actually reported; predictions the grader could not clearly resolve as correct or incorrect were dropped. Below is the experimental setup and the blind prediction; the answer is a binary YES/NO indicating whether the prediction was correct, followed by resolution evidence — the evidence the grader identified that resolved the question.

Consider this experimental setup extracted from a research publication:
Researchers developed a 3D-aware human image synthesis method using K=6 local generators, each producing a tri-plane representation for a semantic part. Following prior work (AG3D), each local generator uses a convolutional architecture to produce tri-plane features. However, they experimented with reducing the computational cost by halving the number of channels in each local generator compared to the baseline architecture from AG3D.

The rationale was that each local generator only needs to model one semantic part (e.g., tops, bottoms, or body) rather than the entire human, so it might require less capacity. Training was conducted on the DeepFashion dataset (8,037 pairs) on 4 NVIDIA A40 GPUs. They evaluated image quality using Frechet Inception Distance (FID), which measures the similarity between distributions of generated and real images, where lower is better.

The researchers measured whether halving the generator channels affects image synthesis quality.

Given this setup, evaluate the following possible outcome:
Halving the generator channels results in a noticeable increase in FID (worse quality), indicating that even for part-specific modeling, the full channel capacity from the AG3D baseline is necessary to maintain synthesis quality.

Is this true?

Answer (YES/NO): NO